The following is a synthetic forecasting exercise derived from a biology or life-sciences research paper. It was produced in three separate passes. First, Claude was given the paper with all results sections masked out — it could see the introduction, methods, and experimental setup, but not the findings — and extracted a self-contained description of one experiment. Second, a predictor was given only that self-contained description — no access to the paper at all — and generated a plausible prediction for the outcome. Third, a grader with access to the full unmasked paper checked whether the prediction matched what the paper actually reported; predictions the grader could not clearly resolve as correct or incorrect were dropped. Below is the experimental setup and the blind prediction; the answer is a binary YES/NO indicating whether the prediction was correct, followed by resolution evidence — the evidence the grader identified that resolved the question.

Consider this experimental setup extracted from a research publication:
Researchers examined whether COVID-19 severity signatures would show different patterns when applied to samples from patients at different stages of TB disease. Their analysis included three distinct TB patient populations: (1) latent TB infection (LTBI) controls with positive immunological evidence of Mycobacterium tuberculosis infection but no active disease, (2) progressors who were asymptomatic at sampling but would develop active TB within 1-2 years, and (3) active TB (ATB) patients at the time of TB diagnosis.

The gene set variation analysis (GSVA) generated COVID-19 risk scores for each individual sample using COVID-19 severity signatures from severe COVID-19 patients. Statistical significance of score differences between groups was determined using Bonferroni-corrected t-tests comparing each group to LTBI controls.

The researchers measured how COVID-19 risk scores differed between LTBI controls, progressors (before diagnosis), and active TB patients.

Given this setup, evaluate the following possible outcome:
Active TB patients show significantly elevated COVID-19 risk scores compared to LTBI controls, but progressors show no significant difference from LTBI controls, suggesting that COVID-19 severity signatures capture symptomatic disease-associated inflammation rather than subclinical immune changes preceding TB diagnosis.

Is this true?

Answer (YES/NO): NO